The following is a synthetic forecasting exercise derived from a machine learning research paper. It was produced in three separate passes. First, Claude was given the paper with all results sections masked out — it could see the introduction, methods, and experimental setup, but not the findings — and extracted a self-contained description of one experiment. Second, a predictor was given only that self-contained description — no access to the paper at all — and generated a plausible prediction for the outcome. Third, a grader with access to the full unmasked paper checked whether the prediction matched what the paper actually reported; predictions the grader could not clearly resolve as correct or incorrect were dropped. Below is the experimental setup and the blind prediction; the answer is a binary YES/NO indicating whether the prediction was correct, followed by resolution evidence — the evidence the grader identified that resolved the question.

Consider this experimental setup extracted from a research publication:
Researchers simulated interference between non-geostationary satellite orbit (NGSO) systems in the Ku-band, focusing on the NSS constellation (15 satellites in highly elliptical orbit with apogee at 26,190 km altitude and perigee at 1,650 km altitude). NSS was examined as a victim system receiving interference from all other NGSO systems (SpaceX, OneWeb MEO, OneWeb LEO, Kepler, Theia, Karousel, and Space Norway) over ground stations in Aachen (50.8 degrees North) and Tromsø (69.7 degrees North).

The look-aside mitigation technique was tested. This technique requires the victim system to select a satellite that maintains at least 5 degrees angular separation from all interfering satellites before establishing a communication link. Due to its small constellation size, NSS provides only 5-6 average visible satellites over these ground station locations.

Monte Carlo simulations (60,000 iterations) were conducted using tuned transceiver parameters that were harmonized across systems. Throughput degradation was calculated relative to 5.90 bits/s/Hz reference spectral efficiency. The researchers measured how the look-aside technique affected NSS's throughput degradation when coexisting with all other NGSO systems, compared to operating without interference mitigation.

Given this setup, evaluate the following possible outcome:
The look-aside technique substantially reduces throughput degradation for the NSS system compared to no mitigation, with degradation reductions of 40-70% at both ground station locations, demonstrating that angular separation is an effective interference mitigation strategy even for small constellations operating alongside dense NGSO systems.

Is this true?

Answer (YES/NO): NO